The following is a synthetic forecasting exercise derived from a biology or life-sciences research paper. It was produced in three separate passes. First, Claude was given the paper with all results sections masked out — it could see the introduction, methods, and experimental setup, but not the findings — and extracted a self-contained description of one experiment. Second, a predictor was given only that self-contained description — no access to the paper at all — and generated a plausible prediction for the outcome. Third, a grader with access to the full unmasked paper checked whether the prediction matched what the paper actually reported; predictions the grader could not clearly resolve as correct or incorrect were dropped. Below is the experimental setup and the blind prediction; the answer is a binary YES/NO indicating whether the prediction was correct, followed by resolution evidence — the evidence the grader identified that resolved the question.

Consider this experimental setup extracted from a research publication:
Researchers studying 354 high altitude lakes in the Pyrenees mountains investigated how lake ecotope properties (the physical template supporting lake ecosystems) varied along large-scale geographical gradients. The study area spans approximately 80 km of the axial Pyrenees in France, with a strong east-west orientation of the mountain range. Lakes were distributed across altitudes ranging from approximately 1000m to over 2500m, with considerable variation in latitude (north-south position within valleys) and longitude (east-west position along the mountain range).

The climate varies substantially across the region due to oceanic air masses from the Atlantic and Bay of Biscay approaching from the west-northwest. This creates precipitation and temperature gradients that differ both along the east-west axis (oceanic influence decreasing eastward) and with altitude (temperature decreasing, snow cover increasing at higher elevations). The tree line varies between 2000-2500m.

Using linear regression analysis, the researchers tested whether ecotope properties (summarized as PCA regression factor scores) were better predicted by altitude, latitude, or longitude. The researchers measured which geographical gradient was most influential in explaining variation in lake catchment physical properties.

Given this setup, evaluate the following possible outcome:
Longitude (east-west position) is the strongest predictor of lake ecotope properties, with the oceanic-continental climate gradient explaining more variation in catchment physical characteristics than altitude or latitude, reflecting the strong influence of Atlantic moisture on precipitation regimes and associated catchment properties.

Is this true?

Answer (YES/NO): NO